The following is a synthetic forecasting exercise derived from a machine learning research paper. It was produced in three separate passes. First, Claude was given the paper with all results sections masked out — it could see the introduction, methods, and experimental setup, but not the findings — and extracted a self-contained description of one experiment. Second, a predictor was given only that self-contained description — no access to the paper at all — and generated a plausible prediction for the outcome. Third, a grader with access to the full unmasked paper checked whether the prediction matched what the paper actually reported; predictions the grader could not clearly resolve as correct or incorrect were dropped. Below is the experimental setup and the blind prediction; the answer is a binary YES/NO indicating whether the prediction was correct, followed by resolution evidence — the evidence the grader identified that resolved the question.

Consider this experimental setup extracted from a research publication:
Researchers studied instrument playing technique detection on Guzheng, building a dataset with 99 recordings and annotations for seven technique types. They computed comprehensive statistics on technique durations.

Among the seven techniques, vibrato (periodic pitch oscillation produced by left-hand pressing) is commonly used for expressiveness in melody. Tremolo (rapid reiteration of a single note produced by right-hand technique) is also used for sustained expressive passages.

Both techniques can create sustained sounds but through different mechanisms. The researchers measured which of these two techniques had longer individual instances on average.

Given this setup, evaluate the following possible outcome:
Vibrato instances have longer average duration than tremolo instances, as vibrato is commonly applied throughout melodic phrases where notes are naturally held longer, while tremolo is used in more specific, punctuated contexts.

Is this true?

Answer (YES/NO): NO